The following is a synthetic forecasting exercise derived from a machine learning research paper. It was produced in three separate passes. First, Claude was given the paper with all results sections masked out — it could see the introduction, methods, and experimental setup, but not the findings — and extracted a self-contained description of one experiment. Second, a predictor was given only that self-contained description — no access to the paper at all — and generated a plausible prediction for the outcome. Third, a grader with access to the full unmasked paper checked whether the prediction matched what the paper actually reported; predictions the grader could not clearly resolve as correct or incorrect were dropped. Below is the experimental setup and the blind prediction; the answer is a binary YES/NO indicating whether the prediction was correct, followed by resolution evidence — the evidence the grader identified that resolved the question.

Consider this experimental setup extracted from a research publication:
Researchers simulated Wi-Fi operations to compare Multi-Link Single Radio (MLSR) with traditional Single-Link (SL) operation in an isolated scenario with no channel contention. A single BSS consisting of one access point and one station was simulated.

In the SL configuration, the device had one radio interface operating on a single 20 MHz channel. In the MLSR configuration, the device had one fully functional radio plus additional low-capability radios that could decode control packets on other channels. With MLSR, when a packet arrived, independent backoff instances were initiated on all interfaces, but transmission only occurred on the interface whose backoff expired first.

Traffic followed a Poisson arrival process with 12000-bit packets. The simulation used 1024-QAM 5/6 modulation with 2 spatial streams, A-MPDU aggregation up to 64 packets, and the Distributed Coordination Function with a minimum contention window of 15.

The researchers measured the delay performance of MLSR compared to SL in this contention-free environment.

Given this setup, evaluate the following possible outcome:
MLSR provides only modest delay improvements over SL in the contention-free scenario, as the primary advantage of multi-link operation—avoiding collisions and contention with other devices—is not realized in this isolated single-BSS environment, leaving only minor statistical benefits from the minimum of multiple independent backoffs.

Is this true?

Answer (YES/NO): YES